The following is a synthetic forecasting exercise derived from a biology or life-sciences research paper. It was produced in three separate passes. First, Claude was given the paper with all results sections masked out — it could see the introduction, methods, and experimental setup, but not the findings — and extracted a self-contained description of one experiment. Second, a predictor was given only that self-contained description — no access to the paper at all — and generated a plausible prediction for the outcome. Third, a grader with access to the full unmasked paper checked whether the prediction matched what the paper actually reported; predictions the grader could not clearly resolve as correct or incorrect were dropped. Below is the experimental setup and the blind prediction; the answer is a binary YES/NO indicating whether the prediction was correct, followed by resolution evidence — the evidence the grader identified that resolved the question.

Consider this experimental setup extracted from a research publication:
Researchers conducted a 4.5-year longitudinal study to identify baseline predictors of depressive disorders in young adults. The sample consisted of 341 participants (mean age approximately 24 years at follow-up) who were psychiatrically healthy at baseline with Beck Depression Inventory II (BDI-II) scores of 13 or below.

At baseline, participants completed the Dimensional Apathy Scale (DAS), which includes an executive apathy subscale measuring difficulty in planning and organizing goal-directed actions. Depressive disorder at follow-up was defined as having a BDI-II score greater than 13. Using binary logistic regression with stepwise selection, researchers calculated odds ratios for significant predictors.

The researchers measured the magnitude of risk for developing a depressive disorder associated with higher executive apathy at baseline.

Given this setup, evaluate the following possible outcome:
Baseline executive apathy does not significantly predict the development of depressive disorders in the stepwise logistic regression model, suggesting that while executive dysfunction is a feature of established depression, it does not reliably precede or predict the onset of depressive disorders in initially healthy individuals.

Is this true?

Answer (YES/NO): NO